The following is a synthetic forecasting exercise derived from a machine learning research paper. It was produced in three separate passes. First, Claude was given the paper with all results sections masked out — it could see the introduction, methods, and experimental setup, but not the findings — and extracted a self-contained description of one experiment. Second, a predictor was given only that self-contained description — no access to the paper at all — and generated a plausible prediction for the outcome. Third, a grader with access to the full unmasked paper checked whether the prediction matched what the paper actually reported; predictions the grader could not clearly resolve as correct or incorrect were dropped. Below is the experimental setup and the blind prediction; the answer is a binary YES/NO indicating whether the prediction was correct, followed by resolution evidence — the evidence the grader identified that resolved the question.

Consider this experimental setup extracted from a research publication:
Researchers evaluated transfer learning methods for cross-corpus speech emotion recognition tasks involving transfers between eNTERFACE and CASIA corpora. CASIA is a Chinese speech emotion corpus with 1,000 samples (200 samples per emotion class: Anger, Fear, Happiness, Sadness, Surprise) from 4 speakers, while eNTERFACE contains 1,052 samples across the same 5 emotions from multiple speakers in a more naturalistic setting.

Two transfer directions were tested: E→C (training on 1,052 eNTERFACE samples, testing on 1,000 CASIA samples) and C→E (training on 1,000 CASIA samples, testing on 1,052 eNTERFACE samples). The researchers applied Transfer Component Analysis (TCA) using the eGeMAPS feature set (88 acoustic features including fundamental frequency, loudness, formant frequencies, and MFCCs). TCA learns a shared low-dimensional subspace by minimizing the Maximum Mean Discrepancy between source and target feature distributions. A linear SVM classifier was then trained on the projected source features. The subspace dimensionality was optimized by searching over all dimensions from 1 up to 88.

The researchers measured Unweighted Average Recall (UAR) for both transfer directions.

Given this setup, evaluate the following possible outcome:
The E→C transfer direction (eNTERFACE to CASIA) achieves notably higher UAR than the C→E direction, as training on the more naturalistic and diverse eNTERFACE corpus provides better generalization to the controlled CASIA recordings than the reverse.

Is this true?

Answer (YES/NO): YES